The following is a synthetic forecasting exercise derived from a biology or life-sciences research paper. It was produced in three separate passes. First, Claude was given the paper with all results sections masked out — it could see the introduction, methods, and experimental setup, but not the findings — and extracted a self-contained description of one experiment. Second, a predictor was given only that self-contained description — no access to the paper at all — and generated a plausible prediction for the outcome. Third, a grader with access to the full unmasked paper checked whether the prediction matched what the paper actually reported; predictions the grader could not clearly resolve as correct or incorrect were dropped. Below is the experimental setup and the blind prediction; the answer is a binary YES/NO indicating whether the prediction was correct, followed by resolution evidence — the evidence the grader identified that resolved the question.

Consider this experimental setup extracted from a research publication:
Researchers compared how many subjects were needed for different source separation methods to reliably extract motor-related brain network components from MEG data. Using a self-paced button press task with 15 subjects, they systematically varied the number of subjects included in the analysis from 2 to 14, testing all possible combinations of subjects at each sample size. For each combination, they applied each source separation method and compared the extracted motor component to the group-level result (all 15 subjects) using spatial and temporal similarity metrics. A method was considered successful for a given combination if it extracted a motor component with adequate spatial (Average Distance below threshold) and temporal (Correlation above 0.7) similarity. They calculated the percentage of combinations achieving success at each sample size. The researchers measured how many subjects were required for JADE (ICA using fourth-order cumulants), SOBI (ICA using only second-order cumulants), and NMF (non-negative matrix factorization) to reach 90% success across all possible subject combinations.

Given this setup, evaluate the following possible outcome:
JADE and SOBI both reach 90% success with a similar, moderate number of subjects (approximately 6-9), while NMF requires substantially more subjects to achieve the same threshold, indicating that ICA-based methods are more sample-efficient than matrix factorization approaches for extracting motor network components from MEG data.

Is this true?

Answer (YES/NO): NO